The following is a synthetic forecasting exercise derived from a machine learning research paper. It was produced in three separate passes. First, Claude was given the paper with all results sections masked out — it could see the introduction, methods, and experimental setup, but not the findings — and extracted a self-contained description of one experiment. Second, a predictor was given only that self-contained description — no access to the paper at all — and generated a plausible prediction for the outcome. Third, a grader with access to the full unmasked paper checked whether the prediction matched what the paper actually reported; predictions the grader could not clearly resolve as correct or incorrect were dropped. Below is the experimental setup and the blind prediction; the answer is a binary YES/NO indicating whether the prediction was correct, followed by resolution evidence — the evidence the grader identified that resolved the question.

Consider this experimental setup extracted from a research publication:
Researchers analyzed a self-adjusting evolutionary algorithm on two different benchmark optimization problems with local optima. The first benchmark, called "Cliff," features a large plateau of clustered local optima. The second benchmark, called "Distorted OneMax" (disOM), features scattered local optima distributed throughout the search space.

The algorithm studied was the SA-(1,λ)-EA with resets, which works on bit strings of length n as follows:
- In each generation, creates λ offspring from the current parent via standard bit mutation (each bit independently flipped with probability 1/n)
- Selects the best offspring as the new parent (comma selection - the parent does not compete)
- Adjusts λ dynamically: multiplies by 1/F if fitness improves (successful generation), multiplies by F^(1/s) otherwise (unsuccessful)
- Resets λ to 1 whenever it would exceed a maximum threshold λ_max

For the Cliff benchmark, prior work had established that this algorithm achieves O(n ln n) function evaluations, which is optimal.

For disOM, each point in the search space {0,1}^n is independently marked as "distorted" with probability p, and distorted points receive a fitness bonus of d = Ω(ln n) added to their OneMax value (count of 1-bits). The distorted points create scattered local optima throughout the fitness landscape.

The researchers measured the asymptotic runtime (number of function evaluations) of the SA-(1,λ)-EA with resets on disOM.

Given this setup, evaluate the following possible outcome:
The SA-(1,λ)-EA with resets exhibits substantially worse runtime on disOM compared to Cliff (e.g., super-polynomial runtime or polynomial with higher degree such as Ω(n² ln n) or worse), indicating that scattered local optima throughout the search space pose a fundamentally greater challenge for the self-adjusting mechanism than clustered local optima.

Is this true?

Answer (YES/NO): YES